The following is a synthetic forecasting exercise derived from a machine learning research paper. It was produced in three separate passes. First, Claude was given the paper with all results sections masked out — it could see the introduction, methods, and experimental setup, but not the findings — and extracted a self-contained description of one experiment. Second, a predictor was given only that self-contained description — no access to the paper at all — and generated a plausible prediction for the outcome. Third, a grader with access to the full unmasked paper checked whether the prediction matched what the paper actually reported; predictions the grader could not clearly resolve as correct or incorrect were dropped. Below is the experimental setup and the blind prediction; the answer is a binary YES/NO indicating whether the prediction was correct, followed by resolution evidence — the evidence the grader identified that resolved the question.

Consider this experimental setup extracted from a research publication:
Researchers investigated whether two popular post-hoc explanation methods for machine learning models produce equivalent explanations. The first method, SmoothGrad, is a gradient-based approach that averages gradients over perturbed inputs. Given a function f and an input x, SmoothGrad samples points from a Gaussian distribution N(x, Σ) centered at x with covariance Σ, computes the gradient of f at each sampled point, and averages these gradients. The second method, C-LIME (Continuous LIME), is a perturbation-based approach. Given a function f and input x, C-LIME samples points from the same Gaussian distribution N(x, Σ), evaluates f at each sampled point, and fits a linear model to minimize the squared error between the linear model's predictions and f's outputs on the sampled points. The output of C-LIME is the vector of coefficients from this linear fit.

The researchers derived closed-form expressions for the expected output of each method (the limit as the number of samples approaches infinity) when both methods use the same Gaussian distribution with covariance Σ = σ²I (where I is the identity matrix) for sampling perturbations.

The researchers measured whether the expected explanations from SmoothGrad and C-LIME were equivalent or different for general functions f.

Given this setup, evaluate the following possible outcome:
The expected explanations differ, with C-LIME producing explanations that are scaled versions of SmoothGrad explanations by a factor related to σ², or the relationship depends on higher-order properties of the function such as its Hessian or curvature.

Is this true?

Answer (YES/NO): NO